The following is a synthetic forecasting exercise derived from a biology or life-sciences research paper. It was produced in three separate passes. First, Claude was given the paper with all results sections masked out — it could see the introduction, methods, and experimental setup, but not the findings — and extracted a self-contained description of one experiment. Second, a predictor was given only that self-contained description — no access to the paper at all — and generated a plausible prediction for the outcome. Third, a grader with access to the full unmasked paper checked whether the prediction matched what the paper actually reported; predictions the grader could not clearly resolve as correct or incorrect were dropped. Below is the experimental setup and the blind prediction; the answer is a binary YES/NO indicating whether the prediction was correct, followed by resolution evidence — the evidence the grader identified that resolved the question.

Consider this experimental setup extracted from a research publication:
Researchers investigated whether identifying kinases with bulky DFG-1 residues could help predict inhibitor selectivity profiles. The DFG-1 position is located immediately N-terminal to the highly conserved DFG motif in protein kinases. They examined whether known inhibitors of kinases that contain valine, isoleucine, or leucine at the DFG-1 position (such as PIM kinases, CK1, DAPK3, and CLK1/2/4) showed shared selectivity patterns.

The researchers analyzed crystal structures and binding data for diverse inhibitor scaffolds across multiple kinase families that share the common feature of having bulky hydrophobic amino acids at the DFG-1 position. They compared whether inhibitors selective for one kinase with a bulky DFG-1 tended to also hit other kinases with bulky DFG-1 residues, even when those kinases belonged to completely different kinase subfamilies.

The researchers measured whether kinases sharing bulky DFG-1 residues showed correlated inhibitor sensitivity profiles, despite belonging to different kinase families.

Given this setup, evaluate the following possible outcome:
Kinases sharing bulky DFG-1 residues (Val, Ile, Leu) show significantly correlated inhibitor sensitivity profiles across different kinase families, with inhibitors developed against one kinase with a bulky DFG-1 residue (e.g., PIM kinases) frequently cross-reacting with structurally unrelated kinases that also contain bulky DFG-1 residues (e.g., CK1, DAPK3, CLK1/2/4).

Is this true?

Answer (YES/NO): YES